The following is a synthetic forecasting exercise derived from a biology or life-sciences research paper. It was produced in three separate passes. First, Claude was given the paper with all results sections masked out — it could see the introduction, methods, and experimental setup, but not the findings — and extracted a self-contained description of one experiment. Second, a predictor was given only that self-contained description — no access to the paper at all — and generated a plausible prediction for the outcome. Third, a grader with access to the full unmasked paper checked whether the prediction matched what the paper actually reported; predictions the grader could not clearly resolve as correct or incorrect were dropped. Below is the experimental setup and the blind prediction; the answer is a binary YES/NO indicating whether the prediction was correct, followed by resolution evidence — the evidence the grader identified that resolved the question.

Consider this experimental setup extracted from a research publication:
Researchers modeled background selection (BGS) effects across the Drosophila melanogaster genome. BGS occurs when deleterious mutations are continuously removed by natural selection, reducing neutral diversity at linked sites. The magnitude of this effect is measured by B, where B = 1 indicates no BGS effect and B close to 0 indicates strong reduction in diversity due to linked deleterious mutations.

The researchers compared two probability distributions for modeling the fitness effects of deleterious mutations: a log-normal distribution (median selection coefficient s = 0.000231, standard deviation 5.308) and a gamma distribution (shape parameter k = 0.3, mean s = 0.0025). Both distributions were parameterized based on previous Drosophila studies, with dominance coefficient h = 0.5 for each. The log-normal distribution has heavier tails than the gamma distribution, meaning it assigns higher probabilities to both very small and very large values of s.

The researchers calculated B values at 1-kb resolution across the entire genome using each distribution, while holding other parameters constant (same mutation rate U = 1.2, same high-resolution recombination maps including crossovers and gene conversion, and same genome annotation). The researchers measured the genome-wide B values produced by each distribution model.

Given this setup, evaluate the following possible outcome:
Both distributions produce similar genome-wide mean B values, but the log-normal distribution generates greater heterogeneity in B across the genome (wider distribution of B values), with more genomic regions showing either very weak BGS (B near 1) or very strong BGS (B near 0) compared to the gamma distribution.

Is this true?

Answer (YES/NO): NO